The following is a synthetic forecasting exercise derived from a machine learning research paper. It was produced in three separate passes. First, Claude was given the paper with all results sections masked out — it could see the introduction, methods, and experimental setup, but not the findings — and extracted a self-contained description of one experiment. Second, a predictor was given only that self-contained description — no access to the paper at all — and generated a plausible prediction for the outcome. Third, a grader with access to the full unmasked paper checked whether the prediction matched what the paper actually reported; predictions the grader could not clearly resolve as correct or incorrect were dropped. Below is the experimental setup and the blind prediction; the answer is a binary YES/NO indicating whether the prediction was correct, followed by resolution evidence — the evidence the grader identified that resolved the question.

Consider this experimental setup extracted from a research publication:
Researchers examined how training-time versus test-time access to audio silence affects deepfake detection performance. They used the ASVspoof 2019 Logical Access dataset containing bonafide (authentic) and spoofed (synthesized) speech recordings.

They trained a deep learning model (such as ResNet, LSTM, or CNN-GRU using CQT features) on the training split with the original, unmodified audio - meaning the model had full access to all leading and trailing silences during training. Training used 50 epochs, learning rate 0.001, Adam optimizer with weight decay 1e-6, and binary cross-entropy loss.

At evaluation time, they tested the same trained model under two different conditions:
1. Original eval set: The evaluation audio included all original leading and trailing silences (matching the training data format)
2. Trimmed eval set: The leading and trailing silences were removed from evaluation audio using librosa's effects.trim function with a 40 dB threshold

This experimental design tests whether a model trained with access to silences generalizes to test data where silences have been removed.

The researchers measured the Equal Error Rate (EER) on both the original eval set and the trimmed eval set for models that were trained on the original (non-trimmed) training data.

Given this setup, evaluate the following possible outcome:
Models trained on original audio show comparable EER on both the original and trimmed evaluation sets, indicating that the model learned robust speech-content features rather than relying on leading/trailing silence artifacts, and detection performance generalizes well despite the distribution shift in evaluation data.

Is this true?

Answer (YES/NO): NO